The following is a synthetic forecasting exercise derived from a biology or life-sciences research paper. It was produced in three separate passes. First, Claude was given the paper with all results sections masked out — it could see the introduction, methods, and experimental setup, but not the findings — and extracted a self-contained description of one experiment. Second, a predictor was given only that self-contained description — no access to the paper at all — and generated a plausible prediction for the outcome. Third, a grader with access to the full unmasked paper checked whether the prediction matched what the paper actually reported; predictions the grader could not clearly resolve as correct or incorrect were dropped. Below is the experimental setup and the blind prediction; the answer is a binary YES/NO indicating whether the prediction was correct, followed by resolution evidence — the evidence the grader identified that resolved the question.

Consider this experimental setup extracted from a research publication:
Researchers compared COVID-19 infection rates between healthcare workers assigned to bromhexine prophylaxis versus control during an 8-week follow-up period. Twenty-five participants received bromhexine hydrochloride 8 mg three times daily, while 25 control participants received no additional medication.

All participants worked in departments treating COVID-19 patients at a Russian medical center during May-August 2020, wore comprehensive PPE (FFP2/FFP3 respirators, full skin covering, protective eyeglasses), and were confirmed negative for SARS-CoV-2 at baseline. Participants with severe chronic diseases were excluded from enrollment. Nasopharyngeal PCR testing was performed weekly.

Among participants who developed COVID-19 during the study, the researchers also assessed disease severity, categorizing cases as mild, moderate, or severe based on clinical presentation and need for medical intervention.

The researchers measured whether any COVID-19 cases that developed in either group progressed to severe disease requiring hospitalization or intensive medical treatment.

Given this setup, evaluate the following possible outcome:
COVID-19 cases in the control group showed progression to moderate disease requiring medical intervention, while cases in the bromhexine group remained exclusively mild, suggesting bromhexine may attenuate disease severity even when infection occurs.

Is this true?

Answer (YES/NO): NO